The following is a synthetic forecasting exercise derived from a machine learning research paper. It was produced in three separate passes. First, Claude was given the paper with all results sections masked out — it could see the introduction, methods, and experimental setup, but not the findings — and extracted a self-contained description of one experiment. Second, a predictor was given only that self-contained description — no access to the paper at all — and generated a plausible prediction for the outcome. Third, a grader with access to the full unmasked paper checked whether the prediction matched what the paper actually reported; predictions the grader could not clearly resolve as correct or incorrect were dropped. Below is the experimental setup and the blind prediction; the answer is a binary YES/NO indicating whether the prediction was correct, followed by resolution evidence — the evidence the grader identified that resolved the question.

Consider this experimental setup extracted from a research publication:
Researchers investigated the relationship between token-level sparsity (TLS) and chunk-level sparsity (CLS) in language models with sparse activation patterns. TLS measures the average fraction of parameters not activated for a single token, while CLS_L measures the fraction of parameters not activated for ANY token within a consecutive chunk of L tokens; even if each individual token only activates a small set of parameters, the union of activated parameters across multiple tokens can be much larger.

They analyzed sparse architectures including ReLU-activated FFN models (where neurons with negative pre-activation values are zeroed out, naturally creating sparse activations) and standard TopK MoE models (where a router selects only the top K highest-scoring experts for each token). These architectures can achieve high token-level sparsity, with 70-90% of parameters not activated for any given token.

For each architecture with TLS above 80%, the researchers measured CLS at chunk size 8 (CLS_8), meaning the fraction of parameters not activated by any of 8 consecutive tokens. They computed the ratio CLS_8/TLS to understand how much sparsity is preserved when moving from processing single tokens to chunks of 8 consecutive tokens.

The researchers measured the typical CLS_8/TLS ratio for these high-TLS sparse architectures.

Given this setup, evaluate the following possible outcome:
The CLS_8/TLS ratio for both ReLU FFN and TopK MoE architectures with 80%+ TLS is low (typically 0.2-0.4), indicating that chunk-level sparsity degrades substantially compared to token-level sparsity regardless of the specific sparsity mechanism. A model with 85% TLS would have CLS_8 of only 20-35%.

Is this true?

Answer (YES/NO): NO